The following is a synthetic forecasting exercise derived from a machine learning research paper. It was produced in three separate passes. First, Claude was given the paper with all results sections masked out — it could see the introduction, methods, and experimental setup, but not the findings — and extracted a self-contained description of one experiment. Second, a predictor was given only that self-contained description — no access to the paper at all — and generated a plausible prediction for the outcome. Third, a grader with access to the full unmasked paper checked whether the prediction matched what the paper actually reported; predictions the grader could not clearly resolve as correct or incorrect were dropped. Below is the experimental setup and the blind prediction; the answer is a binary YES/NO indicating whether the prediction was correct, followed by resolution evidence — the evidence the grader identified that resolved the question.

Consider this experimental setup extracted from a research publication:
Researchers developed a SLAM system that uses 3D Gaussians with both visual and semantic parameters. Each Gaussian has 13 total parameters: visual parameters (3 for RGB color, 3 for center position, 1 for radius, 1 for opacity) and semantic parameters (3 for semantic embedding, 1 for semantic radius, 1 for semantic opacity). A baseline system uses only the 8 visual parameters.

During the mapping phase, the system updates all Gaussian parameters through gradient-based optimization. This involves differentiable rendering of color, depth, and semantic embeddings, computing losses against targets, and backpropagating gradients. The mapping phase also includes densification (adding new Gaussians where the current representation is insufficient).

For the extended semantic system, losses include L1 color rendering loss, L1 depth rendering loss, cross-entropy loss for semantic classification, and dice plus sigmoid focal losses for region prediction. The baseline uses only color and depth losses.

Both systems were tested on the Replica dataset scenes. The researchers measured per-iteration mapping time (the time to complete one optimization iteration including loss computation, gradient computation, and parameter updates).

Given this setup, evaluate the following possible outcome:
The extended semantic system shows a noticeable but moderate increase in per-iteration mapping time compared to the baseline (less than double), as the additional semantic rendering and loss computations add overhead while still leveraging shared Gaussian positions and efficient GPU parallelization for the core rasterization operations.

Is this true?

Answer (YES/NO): YES